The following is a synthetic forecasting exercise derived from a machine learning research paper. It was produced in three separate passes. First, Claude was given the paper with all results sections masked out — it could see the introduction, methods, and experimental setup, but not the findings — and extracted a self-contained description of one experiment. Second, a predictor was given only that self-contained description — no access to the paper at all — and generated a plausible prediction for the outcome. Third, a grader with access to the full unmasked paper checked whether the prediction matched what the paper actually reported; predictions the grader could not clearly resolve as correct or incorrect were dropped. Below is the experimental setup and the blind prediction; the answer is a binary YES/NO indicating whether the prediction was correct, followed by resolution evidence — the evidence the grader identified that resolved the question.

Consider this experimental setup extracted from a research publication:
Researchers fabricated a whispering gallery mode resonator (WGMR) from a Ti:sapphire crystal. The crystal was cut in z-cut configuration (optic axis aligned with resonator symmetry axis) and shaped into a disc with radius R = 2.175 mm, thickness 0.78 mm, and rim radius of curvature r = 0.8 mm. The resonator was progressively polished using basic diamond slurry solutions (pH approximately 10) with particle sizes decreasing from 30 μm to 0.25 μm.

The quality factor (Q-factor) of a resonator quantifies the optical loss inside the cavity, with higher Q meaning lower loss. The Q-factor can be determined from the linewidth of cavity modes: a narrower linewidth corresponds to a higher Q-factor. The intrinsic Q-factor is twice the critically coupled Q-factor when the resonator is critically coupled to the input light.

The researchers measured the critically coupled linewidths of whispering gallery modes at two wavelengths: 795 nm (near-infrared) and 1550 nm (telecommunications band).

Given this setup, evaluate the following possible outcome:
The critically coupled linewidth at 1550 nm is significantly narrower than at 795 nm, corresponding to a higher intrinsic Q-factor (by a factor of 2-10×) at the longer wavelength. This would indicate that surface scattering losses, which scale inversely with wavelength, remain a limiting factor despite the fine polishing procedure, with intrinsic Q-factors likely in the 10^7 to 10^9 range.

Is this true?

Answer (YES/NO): NO